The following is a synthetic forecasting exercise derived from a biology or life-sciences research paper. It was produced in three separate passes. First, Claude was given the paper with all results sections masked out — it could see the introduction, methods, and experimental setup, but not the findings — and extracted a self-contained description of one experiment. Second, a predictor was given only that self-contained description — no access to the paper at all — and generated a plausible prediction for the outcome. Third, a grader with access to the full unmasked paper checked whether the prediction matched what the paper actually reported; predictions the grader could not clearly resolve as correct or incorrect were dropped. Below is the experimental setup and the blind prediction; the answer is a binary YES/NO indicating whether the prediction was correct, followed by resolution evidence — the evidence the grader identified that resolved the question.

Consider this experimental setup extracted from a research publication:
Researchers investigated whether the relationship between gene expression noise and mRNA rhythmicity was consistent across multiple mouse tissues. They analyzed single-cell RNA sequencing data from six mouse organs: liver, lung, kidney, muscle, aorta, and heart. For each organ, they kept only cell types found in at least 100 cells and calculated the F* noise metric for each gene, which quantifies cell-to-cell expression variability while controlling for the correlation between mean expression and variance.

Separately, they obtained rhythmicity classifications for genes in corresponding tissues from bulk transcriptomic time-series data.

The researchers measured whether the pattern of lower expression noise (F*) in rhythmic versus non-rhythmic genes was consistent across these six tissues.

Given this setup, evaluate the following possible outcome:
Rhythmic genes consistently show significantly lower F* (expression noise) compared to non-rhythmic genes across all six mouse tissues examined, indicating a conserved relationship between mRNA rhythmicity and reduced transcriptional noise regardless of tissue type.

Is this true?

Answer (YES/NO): NO